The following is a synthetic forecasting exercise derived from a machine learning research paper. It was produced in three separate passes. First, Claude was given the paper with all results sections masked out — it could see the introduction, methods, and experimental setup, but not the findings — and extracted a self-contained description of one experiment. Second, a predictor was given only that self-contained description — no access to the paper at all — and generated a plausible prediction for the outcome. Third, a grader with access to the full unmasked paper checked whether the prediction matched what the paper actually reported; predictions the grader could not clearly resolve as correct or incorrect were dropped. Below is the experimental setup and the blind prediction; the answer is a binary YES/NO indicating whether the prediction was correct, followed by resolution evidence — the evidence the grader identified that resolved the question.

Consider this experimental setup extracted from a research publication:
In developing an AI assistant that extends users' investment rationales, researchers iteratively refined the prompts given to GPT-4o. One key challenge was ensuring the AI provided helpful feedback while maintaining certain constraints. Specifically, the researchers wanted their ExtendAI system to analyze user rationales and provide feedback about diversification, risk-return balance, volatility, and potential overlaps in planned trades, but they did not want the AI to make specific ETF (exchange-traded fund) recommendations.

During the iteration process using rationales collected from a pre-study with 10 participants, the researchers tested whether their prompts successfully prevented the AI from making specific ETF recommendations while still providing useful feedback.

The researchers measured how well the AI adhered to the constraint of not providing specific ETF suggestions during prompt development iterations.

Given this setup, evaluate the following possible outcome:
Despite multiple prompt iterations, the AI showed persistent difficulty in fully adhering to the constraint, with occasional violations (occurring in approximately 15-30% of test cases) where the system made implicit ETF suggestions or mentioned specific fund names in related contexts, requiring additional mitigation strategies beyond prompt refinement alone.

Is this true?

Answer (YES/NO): NO